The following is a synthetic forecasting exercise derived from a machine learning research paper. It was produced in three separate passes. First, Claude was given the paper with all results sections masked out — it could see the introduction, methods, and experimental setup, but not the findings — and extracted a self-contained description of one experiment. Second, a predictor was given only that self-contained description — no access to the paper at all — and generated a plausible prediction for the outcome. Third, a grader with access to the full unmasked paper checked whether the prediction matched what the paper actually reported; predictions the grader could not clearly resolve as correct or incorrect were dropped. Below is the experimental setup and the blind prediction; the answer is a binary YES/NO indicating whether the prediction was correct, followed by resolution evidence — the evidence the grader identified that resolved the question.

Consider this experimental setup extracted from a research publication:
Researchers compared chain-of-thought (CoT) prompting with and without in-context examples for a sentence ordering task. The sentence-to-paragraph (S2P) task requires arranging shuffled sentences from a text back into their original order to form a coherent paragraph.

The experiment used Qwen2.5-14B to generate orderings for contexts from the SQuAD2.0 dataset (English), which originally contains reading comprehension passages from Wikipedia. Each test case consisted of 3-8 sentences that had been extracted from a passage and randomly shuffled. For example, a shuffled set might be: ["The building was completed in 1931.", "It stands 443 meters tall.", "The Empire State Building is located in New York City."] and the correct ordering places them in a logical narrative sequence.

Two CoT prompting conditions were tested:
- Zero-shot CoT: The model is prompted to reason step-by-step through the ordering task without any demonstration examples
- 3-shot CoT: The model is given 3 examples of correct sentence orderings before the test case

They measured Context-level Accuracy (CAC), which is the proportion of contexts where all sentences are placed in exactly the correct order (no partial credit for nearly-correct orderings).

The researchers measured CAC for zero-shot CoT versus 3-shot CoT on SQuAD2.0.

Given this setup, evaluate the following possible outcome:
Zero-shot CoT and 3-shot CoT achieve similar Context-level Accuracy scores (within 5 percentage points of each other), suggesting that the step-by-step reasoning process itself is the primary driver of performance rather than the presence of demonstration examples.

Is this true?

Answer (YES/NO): YES